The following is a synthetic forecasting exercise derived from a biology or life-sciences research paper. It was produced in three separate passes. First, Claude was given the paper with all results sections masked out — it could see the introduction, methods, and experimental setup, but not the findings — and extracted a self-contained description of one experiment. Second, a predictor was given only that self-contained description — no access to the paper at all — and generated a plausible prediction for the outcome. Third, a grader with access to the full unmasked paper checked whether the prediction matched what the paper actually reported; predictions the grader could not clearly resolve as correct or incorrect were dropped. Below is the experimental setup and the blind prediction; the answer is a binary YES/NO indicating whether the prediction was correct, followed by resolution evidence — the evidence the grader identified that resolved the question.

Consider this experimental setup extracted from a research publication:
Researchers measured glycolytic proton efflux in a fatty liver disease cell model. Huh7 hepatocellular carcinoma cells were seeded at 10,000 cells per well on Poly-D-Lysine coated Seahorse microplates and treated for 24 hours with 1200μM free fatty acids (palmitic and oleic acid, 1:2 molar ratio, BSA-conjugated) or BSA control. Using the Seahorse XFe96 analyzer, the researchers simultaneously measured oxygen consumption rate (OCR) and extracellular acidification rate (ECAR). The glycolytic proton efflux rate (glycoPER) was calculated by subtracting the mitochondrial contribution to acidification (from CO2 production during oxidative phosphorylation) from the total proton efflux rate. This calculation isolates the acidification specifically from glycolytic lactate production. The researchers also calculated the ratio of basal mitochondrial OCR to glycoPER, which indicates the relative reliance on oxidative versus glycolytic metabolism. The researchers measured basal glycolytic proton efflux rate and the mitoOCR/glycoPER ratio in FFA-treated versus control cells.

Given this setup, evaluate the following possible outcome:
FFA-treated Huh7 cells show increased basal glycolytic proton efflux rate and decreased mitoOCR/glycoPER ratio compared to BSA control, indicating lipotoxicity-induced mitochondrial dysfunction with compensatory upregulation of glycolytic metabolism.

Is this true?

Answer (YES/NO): NO